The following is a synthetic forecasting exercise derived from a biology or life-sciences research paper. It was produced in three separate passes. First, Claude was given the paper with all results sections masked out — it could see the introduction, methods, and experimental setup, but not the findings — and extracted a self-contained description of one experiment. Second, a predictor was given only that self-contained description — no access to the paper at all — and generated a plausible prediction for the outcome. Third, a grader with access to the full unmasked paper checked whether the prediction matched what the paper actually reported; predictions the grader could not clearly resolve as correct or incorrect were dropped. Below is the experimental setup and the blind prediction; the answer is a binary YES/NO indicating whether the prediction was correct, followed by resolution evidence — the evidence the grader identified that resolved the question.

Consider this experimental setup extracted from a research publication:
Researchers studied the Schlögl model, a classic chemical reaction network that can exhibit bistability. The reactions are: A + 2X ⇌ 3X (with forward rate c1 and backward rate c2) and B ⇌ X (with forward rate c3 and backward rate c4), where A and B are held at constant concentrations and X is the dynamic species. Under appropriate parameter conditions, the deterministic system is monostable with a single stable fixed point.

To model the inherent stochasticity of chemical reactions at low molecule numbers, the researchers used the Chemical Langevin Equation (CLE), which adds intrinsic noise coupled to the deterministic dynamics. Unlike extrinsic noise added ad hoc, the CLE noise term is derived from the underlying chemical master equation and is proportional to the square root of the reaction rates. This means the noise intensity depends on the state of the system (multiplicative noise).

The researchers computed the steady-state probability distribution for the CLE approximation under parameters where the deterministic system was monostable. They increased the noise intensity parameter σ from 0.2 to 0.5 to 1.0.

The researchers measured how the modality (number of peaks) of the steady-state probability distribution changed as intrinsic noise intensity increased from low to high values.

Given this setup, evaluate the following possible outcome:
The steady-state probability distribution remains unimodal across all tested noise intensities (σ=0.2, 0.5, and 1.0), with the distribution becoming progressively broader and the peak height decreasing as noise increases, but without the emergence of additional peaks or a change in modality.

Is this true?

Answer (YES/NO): NO